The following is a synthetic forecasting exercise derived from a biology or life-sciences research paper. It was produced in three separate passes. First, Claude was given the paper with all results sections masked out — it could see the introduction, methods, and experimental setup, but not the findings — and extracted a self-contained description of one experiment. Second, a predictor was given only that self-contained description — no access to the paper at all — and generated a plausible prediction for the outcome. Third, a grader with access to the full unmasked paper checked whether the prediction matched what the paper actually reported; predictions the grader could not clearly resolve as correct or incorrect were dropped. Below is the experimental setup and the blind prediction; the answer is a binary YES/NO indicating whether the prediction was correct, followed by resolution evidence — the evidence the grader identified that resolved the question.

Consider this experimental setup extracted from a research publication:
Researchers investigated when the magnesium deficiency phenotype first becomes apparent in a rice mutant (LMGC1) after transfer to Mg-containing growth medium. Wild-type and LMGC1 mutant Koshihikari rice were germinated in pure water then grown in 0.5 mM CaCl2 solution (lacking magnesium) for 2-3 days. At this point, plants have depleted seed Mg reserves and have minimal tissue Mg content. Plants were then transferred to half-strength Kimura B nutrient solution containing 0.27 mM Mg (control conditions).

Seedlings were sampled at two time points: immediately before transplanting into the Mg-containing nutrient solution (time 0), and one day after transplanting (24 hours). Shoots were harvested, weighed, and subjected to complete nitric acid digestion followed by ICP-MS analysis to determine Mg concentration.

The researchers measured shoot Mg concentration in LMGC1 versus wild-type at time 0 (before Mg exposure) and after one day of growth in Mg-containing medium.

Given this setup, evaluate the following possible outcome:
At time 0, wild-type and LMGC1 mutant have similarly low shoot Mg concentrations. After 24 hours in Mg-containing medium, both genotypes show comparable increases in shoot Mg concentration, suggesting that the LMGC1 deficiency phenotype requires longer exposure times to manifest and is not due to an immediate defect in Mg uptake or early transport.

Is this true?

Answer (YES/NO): NO